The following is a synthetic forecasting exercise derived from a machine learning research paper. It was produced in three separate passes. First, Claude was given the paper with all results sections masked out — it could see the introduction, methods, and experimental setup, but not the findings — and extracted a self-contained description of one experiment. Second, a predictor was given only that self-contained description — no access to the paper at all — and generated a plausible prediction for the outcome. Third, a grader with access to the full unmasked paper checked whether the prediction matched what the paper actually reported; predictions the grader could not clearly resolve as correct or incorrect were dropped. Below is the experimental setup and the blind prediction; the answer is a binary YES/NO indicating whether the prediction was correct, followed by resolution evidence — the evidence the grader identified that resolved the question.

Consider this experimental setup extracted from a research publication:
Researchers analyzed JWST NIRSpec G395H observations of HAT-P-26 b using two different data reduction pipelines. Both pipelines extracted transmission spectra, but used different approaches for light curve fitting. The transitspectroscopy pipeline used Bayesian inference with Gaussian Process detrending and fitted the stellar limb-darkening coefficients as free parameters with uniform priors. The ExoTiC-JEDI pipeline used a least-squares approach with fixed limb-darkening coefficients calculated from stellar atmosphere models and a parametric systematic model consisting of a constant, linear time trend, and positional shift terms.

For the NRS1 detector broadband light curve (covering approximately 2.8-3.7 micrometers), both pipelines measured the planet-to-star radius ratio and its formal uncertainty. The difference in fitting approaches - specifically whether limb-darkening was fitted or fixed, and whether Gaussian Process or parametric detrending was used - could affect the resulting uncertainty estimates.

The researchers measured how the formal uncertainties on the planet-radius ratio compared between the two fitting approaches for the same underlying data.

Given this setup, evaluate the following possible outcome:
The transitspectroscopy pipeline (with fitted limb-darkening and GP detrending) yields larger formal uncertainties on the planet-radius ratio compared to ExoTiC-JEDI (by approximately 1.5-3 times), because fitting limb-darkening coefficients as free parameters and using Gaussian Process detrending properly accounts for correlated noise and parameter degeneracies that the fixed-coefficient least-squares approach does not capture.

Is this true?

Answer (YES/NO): NO